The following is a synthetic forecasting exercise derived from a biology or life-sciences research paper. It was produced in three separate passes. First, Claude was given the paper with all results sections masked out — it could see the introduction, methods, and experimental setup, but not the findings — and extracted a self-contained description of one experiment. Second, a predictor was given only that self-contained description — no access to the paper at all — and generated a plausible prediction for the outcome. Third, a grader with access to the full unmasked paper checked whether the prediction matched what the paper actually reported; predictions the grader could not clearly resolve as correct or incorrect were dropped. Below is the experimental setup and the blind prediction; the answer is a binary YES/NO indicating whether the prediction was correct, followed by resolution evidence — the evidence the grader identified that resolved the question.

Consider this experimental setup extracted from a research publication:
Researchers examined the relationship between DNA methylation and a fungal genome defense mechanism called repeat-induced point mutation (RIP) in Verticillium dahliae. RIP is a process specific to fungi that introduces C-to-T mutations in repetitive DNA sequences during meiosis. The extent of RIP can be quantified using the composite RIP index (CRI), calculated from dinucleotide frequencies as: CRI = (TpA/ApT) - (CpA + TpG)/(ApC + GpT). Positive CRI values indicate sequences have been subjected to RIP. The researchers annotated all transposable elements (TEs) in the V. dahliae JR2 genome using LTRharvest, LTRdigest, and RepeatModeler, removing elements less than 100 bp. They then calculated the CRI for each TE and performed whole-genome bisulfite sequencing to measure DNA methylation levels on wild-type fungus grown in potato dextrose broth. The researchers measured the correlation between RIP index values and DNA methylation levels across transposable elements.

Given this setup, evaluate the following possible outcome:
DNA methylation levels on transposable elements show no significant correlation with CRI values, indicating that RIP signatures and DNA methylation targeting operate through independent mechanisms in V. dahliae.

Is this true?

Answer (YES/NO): NO